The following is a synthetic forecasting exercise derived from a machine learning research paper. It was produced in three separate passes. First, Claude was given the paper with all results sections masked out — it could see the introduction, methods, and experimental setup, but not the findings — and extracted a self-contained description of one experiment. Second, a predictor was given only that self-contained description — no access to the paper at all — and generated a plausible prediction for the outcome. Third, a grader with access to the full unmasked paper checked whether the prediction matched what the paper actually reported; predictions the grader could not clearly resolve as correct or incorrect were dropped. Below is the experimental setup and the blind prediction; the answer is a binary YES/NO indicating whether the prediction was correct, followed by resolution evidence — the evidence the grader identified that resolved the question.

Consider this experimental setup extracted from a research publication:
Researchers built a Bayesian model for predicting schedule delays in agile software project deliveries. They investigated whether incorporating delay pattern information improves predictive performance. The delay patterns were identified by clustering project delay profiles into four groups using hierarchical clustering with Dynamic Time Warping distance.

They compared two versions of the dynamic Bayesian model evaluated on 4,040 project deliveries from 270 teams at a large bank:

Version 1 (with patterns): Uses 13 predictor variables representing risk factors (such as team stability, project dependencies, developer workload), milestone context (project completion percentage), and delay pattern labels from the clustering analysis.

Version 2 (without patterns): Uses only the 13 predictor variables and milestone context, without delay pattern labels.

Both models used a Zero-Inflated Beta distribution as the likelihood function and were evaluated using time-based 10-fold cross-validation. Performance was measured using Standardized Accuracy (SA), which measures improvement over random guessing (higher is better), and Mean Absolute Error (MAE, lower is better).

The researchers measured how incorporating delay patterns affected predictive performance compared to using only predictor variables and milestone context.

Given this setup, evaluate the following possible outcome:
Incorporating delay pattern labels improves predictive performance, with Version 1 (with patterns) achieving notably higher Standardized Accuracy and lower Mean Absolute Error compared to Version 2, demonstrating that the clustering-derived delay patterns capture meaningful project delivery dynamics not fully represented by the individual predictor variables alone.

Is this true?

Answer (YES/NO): YES